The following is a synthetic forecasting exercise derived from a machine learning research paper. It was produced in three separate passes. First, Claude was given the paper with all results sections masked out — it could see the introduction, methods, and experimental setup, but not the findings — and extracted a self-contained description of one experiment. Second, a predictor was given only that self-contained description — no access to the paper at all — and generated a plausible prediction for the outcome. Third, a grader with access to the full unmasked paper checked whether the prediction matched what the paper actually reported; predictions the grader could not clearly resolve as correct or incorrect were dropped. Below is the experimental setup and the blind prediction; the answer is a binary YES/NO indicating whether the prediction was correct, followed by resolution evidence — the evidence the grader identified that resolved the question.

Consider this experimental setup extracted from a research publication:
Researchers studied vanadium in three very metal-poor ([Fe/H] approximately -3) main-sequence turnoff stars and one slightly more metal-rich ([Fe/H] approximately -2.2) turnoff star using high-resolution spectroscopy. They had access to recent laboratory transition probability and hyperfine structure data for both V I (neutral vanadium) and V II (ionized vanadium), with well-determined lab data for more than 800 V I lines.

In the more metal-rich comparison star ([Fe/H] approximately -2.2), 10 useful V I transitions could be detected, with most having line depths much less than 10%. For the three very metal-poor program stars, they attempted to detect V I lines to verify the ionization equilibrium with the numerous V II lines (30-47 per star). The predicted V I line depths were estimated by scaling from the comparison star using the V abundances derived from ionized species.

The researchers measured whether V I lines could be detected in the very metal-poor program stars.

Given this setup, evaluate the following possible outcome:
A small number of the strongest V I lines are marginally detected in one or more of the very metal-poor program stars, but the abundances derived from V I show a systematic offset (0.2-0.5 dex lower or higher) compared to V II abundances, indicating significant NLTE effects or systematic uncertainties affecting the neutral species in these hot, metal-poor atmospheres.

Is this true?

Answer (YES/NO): NO